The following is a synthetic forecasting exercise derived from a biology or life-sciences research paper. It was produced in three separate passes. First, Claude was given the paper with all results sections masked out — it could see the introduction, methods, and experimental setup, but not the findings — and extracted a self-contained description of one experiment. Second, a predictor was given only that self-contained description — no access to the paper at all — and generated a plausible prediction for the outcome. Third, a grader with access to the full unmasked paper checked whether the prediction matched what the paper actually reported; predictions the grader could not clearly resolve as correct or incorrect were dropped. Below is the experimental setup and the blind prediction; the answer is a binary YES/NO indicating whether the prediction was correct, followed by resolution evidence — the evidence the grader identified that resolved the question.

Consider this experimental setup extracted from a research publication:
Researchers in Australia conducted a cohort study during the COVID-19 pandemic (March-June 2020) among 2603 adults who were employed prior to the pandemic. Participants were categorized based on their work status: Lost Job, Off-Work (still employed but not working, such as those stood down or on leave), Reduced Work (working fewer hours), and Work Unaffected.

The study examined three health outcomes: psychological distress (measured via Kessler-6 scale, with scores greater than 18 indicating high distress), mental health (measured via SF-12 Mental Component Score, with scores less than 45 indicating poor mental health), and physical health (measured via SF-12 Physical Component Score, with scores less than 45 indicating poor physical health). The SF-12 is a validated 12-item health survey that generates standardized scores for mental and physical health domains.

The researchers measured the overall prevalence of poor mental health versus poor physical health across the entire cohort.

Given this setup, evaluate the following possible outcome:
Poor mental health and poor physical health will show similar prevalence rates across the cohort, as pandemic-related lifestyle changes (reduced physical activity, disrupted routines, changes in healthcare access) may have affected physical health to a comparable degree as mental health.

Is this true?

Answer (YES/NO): NO